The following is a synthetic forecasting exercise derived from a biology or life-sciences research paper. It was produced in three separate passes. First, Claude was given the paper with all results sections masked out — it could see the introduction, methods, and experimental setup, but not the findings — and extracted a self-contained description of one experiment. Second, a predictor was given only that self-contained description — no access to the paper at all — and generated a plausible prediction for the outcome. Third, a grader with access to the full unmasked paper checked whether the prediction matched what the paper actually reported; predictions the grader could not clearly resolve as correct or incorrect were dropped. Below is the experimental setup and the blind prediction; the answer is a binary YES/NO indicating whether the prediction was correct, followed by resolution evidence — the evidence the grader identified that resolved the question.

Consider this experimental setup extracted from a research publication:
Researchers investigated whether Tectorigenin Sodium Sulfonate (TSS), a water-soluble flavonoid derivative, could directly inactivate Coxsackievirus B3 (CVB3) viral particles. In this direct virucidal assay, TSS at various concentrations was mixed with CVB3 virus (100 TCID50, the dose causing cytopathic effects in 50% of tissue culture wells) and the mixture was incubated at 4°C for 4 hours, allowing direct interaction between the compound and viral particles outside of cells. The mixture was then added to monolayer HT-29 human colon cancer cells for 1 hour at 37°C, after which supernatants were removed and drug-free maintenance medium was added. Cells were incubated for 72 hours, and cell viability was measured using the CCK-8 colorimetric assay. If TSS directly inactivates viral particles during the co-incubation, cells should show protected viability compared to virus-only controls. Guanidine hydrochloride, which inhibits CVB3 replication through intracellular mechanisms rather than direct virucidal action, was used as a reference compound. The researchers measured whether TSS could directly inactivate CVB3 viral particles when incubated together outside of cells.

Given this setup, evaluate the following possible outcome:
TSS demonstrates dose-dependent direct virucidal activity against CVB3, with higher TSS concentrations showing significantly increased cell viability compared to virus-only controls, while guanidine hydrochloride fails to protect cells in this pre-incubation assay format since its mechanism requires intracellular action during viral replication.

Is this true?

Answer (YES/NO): NO